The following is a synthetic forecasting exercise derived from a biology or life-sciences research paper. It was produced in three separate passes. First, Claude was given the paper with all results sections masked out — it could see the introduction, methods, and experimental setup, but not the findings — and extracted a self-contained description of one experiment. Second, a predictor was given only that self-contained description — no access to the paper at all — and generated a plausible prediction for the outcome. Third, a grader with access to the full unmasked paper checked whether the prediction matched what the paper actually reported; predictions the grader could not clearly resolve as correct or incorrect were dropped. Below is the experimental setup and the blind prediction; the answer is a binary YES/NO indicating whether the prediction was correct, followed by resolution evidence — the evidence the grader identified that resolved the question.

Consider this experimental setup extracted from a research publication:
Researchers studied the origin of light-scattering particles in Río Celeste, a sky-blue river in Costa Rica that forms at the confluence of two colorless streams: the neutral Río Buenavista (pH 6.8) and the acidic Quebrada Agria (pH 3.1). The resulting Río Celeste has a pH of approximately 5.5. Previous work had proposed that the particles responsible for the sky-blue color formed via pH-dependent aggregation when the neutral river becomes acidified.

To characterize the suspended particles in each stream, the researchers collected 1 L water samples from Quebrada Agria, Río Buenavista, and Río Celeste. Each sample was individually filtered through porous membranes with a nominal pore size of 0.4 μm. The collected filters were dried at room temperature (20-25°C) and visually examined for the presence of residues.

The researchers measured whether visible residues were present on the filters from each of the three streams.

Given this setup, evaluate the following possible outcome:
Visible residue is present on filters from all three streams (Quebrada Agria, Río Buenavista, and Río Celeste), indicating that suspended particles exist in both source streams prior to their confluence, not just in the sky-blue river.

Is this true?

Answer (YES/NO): NO